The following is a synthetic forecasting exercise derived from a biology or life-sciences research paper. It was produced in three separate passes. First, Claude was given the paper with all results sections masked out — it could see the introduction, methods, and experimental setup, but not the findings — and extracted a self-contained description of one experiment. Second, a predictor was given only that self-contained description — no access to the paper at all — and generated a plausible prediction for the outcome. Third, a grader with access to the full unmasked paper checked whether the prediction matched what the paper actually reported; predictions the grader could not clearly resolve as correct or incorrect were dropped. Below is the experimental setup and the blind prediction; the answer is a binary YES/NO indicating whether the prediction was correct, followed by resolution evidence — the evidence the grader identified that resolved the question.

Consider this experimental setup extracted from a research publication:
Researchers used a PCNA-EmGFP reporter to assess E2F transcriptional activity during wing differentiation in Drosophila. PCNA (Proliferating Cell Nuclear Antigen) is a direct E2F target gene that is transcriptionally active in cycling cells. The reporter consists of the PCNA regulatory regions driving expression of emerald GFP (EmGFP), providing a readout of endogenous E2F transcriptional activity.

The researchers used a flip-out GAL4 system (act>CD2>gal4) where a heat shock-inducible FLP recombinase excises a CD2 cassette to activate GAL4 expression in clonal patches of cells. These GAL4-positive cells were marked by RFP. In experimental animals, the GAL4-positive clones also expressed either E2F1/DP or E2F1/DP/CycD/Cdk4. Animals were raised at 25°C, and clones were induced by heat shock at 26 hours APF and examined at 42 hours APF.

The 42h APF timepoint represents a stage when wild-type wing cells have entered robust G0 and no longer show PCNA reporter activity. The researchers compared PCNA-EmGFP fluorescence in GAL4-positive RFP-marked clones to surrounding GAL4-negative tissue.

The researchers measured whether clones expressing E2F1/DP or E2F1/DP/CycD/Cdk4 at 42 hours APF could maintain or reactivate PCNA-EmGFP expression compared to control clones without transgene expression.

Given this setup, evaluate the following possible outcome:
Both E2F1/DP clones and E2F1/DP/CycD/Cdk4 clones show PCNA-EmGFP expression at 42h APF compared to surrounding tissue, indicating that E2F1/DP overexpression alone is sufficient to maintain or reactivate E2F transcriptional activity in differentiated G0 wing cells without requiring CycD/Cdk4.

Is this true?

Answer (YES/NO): YES